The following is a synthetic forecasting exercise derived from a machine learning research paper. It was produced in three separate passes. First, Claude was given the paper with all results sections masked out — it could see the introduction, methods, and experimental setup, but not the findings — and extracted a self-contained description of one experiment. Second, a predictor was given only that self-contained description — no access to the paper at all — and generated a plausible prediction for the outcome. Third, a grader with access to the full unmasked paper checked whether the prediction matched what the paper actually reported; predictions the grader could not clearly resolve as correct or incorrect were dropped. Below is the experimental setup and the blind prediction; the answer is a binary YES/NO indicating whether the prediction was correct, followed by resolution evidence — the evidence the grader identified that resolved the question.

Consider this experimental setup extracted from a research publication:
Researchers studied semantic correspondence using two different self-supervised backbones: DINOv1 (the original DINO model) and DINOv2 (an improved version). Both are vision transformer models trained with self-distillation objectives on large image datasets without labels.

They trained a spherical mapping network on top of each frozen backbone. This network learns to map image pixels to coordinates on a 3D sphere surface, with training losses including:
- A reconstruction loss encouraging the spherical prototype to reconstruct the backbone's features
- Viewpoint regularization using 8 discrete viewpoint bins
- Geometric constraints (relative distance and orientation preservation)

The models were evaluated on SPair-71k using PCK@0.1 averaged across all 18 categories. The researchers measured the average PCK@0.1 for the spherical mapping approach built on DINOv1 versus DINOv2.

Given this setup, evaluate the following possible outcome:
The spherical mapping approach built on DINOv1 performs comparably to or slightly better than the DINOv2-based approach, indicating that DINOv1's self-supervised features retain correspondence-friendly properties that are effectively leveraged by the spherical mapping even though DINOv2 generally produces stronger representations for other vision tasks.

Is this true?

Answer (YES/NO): NO